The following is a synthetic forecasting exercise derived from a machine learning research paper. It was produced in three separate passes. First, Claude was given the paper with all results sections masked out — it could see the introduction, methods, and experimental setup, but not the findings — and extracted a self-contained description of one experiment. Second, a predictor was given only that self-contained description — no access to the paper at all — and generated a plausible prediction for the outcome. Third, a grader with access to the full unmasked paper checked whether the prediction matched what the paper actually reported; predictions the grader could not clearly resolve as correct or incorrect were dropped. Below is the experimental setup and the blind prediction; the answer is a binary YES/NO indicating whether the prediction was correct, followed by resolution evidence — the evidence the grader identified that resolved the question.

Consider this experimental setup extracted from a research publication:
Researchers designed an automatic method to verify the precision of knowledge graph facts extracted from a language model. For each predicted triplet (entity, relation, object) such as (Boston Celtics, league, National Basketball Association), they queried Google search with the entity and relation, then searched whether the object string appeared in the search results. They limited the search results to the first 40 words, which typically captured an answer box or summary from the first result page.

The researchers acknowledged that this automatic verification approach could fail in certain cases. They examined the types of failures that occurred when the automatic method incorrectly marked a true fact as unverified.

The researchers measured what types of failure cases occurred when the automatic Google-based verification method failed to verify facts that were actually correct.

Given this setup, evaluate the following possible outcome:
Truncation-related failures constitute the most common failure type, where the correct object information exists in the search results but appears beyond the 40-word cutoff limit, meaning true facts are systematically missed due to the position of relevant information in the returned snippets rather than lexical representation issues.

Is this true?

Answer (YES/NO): NO